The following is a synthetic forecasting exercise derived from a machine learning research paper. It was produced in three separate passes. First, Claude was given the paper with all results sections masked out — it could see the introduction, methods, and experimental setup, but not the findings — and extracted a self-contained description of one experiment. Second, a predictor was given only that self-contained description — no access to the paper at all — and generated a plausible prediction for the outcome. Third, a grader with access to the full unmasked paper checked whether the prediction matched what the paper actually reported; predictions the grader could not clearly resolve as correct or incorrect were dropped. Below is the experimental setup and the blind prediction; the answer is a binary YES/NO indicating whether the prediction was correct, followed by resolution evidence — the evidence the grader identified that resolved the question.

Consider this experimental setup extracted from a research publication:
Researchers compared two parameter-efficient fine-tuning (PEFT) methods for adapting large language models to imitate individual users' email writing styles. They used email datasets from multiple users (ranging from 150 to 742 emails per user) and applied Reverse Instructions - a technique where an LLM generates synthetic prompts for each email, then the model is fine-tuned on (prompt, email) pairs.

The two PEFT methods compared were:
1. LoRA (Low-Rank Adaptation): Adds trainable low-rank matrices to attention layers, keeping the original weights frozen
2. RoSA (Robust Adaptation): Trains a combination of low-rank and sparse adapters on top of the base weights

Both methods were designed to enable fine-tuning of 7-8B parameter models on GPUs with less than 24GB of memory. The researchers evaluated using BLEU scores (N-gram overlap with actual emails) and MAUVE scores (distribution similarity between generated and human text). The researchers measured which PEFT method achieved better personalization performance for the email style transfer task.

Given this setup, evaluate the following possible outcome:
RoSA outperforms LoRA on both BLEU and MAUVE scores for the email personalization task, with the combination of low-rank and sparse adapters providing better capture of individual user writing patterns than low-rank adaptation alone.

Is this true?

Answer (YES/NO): YES